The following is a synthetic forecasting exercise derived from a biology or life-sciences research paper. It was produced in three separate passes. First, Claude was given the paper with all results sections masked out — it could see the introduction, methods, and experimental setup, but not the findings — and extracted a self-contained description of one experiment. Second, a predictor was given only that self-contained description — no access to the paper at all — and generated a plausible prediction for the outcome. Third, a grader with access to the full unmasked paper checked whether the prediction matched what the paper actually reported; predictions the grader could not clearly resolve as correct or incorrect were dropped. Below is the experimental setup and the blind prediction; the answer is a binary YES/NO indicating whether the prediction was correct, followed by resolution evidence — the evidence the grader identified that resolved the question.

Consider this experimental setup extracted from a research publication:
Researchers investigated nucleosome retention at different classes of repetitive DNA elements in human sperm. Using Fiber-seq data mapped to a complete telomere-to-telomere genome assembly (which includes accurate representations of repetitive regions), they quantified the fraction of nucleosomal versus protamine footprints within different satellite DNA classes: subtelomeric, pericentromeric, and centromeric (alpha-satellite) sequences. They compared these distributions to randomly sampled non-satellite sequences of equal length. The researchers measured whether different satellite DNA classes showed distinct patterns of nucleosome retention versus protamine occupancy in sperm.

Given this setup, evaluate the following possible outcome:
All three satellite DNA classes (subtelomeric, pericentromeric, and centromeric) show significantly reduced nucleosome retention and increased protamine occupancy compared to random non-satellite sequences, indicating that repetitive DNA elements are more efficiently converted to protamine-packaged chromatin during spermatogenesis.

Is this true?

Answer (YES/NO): NO